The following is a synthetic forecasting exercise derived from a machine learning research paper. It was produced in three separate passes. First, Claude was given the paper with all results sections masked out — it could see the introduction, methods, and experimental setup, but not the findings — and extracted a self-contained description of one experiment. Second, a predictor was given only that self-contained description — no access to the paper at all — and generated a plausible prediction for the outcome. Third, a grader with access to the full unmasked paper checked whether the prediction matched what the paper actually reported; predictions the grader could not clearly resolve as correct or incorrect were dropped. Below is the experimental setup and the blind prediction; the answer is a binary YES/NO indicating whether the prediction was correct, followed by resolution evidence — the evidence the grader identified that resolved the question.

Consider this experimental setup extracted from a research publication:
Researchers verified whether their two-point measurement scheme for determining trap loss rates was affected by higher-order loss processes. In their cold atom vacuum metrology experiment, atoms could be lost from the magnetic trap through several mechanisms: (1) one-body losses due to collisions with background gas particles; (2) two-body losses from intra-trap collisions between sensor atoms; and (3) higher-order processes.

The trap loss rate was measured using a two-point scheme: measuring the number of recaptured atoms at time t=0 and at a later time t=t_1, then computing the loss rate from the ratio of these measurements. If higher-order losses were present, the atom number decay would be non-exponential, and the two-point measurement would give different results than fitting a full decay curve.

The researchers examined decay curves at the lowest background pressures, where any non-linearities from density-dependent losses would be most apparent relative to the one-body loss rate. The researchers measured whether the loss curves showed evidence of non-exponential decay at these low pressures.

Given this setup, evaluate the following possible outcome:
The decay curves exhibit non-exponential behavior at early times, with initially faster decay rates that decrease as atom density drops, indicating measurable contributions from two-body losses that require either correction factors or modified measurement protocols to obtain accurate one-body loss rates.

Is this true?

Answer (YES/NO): NO